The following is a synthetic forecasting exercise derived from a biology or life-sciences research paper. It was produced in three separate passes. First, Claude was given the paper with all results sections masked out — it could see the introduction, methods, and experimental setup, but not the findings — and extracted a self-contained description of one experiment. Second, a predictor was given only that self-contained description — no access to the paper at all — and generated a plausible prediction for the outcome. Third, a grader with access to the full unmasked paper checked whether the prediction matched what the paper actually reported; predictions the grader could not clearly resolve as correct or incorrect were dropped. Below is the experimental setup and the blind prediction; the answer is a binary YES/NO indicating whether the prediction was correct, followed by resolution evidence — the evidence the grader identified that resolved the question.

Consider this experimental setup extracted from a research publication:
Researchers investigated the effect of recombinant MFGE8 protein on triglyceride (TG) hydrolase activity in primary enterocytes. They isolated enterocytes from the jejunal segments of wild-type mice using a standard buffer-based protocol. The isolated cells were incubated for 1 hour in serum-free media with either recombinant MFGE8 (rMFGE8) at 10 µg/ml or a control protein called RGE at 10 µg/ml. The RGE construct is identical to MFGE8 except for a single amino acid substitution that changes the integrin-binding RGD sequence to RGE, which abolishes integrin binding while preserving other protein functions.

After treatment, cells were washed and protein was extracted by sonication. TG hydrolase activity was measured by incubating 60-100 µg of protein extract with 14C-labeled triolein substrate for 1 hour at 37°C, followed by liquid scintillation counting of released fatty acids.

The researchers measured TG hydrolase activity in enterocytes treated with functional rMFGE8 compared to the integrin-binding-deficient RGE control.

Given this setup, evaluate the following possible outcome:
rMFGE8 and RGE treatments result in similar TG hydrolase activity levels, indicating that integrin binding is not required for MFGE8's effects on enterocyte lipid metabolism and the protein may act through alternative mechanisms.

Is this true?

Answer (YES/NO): NO